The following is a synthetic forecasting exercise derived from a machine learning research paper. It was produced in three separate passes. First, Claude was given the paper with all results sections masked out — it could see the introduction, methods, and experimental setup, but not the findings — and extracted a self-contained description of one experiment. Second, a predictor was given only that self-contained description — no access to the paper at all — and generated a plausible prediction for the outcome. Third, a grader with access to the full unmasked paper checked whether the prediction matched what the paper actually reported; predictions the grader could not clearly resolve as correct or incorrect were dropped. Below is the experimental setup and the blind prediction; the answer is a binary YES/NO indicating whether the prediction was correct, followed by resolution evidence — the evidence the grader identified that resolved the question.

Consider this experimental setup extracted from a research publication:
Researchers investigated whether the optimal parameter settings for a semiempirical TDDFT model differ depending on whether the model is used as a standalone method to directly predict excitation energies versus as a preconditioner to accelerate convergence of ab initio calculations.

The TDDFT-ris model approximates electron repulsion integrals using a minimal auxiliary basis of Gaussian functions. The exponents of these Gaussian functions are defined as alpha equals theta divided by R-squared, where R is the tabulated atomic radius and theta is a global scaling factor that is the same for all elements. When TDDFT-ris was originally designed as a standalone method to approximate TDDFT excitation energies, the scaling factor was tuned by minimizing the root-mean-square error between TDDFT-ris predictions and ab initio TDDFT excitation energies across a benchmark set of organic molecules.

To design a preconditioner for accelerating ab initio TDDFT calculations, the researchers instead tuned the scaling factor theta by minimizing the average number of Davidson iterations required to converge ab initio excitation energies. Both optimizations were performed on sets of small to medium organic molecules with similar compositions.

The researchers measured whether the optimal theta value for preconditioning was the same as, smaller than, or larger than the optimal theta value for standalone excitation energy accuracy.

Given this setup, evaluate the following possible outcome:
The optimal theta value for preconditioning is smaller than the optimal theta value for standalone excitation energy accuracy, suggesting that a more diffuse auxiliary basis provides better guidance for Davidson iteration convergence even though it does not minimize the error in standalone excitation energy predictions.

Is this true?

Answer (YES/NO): NO